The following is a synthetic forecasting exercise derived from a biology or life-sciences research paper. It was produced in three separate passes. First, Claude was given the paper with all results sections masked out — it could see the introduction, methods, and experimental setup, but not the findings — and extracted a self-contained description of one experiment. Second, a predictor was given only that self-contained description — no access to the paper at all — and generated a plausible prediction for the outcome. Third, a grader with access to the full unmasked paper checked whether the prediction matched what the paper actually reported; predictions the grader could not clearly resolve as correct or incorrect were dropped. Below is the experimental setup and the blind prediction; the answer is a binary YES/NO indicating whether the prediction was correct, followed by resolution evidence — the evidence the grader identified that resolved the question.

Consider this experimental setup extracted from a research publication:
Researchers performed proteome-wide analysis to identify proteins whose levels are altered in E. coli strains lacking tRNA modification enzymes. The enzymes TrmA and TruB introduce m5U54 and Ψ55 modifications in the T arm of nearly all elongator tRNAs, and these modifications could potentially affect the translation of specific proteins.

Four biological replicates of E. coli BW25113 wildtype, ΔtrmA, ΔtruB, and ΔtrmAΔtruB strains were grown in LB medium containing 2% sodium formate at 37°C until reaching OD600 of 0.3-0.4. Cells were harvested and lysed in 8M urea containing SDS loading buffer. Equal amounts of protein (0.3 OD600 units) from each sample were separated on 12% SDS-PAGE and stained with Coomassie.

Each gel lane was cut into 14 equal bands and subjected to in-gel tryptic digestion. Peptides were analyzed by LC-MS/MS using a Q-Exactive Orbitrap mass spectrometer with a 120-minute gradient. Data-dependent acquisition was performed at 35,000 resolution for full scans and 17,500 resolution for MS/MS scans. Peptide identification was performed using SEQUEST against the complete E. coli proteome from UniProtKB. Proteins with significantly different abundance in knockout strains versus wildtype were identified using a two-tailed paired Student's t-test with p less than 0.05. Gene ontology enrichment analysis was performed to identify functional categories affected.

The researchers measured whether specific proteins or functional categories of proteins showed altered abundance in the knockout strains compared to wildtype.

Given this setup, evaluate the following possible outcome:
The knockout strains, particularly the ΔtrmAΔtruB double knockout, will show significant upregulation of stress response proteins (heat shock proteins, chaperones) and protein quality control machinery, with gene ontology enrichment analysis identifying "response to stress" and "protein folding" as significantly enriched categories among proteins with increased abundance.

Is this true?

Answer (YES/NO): NO